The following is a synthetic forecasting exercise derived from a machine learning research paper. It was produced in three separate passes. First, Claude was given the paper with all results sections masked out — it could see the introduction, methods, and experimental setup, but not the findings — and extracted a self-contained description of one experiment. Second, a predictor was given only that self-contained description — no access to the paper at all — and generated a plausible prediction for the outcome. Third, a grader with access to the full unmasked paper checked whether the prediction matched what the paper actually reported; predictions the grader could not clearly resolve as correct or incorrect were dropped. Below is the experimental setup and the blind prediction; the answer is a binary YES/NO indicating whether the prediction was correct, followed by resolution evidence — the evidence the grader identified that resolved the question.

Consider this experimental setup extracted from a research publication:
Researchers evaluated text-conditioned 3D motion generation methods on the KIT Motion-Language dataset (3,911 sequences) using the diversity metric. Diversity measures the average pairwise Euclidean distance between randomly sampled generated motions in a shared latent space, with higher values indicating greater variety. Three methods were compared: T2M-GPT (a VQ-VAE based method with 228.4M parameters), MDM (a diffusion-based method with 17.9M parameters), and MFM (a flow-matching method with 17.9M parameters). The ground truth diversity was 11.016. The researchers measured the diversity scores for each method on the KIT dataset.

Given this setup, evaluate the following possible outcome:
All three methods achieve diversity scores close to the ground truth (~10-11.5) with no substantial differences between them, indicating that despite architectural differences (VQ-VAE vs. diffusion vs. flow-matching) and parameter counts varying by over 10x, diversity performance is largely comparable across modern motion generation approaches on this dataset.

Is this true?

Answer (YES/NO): YES